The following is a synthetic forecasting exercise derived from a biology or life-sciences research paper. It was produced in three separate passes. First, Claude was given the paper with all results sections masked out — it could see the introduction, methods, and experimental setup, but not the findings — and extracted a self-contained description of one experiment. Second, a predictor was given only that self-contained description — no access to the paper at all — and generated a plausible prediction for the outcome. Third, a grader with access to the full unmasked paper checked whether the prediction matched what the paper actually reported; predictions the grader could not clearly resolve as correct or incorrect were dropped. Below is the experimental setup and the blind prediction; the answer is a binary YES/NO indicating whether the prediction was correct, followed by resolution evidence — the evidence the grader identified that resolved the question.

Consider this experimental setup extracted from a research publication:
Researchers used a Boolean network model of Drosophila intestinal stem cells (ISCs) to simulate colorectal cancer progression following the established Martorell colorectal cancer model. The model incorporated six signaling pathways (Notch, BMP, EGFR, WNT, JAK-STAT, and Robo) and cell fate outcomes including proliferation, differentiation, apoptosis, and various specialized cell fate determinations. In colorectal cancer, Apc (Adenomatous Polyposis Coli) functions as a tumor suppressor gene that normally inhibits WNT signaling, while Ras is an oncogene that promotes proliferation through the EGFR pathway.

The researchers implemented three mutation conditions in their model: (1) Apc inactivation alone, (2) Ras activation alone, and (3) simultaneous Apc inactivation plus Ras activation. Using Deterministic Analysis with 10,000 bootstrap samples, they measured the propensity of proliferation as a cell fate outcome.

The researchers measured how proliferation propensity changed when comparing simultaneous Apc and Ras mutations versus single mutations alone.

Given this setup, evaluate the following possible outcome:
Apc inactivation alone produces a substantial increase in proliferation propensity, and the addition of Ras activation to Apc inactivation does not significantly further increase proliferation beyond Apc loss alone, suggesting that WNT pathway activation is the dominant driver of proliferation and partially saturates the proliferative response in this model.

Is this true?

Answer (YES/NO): NO